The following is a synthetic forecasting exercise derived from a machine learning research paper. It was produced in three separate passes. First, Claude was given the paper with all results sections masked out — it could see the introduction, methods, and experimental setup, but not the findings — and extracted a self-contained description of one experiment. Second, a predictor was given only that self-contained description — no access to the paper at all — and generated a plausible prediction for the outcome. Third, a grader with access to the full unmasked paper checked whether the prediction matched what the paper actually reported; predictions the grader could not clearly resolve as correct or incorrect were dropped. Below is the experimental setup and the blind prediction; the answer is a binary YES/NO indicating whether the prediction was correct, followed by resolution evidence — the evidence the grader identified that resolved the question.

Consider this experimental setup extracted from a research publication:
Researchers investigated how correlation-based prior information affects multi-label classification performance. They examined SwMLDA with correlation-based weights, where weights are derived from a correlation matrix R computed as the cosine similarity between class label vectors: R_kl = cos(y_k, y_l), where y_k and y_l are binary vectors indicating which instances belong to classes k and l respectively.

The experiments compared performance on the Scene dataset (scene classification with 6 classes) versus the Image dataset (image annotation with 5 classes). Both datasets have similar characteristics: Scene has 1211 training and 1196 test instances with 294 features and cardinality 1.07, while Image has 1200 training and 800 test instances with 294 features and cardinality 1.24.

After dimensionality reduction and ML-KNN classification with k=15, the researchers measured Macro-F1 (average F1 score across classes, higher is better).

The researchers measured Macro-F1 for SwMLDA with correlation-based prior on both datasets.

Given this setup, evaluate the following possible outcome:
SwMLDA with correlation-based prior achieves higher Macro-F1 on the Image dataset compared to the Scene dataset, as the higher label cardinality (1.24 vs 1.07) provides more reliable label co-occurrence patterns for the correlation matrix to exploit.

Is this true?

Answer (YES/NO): NO